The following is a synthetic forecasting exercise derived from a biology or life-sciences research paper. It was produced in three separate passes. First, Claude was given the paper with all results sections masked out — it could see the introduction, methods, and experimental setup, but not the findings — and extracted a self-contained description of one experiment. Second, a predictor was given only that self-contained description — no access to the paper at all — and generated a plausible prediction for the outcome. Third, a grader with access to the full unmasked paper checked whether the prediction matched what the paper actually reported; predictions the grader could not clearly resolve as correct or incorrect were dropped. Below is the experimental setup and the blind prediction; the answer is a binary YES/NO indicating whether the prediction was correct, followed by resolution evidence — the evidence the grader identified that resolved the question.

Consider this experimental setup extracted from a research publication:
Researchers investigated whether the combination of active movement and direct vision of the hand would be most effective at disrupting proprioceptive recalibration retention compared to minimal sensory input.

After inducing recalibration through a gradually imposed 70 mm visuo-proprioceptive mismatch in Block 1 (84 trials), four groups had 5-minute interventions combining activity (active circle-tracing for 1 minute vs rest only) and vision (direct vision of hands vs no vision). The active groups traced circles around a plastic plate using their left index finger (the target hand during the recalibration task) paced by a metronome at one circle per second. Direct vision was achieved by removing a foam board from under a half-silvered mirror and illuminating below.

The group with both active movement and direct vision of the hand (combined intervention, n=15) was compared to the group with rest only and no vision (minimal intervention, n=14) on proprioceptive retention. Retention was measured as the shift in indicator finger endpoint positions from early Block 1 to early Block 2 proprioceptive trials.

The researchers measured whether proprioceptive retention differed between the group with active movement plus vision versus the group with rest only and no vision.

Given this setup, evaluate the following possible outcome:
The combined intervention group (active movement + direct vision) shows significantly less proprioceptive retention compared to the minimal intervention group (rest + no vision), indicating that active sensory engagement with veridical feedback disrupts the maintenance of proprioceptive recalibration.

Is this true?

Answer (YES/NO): NO